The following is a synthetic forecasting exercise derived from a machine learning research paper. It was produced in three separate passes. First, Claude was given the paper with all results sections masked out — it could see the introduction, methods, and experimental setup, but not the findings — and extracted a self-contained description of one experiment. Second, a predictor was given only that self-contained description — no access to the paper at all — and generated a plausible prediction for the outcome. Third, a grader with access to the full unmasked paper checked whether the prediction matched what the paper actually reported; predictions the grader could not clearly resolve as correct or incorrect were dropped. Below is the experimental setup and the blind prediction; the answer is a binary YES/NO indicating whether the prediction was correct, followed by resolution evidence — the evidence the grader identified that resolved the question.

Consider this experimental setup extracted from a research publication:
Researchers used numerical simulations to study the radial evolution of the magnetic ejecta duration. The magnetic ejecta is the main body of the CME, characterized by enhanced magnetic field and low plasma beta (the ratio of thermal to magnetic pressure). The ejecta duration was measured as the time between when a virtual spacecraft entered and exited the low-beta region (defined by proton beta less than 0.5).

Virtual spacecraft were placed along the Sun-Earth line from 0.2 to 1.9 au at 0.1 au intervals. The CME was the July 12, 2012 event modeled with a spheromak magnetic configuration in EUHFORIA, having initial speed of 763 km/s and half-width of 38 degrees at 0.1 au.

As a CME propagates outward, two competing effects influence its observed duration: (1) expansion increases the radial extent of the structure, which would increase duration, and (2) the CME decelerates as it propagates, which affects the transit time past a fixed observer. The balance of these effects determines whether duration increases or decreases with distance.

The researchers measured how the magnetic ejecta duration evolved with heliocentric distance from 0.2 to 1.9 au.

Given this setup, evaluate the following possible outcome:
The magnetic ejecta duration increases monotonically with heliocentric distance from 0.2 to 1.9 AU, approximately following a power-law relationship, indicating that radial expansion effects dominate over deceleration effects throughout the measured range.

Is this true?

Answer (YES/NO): YES